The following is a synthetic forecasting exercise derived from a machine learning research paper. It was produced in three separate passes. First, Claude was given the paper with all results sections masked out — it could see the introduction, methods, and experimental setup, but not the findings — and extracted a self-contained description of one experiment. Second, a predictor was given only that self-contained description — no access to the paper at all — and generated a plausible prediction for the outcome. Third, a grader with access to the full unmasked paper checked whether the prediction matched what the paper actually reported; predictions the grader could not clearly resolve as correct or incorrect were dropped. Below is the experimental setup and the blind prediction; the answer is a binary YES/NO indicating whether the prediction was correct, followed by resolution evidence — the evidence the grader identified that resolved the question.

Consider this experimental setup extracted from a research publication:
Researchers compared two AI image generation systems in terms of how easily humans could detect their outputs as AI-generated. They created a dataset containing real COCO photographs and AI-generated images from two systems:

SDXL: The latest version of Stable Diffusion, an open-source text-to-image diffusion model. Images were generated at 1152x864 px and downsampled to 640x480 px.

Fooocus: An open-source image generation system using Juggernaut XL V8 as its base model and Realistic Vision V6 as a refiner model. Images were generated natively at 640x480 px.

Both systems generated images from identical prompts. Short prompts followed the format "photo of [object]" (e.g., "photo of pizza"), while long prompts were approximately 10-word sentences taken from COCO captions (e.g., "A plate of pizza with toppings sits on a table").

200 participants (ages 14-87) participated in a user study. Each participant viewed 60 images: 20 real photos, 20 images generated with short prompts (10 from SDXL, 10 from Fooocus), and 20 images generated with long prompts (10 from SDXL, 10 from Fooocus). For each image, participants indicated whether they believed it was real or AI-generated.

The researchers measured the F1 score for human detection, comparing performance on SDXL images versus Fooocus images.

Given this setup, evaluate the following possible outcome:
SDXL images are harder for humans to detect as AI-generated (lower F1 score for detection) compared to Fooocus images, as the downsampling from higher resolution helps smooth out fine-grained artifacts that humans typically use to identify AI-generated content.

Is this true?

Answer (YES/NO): NO